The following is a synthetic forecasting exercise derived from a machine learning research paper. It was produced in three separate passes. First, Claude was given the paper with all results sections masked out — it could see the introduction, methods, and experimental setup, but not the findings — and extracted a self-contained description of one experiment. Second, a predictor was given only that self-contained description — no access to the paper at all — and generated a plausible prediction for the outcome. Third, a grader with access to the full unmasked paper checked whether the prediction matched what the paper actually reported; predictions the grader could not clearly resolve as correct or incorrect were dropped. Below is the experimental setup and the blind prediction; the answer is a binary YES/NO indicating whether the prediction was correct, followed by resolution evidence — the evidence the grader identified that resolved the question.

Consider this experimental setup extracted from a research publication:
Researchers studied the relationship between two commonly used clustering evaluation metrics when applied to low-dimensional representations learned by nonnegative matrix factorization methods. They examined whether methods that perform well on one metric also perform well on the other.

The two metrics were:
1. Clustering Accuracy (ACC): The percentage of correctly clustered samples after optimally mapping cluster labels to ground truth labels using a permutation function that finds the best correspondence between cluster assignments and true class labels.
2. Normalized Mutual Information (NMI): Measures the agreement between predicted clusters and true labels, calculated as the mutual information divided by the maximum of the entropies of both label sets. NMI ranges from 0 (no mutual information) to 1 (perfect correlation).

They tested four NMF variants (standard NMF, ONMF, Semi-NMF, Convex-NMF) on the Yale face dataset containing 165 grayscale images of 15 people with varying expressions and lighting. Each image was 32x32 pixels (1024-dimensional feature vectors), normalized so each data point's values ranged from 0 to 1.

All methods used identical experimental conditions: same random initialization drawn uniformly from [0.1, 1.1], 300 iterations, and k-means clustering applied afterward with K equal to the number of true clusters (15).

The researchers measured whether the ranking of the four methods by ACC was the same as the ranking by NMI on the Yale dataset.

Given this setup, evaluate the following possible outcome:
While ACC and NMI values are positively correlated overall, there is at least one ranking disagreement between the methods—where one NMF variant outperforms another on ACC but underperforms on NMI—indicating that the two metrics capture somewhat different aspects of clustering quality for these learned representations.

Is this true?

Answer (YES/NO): NO